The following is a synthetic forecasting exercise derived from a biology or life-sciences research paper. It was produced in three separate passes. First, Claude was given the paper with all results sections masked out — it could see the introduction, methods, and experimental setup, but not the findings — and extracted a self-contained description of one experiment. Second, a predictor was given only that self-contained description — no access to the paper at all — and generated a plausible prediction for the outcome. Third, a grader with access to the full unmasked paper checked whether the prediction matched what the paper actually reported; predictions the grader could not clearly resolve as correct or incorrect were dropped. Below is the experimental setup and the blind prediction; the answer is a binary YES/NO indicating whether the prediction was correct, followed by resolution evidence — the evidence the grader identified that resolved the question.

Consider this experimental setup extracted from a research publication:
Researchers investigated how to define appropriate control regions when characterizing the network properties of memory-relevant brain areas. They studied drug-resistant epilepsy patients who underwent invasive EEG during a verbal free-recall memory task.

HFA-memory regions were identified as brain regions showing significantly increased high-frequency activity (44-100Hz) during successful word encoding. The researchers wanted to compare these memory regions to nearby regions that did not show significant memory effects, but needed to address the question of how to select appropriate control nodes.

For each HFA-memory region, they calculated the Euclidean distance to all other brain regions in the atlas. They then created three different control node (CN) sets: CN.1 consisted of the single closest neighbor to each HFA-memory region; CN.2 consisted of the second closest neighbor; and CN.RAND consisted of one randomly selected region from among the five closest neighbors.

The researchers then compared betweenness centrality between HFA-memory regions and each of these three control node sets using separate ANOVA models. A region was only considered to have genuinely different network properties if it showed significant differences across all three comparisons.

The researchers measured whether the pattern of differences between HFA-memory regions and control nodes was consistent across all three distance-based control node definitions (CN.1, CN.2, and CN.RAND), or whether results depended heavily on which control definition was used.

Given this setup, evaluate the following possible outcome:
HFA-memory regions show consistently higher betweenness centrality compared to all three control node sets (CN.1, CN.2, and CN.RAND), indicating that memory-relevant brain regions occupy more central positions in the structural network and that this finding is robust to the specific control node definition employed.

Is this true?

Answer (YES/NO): NO